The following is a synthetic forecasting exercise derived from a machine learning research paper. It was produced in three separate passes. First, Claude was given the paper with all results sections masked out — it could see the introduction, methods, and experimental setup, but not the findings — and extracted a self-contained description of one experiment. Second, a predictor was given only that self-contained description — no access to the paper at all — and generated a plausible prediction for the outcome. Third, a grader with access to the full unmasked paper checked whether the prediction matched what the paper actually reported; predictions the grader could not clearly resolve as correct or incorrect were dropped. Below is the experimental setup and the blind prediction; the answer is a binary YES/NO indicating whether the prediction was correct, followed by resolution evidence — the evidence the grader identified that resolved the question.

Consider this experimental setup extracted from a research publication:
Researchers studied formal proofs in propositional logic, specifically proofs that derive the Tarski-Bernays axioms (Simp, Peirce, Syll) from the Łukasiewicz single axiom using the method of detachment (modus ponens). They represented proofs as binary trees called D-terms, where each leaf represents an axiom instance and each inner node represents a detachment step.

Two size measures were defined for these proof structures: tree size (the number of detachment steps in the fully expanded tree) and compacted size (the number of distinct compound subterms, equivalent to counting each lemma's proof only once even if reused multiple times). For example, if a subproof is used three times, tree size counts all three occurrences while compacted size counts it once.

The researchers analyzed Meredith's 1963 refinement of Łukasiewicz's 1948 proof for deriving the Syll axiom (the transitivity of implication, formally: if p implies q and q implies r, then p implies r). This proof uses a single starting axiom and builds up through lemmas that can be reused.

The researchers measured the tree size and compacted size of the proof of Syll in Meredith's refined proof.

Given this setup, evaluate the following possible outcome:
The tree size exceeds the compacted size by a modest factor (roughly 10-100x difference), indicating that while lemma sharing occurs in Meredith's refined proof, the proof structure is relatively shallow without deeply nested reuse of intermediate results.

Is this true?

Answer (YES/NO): YES